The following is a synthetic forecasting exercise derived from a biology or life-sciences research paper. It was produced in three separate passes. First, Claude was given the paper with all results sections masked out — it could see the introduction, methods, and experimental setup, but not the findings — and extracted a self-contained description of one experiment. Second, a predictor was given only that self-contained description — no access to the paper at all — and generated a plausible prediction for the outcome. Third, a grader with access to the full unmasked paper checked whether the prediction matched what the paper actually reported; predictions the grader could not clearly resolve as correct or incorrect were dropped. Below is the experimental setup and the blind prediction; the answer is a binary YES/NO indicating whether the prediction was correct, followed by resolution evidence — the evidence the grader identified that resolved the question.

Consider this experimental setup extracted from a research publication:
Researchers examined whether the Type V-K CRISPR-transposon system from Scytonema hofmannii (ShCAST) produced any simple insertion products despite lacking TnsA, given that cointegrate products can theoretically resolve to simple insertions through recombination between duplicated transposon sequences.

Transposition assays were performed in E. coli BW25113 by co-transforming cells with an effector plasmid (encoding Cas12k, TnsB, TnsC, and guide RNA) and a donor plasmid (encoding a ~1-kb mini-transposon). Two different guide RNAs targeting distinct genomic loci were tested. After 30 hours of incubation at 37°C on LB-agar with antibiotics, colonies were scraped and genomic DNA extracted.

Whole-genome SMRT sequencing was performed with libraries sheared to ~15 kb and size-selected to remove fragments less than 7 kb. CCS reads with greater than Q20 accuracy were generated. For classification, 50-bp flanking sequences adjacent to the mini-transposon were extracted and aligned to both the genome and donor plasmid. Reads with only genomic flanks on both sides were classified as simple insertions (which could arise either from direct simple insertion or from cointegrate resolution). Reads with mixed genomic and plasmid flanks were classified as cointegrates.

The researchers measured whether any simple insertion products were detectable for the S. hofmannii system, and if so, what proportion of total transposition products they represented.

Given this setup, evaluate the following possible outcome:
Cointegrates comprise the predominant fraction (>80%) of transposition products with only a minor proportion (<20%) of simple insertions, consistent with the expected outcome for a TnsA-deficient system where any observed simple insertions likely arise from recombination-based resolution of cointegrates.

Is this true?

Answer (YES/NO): YES